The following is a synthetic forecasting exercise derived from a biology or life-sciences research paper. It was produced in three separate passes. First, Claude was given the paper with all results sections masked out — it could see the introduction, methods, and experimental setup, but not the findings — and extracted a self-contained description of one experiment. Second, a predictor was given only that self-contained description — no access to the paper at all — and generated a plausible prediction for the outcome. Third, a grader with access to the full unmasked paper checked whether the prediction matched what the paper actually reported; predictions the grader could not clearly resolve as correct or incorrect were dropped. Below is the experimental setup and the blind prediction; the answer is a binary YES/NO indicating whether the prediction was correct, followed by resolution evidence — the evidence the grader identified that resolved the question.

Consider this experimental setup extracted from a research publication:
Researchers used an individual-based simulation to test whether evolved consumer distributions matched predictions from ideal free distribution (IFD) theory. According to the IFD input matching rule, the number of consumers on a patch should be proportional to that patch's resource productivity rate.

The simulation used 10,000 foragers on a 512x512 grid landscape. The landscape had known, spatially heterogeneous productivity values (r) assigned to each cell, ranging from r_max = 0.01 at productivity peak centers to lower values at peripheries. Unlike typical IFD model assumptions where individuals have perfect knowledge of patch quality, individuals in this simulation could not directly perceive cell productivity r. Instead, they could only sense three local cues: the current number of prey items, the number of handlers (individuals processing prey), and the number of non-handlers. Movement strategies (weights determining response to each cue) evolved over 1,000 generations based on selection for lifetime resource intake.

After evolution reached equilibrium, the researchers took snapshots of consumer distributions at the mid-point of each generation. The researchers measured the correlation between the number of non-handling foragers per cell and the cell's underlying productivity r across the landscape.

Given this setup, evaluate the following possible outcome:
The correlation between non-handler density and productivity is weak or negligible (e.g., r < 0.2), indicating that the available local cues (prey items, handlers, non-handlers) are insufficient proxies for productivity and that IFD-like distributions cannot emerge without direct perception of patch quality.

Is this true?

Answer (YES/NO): YES